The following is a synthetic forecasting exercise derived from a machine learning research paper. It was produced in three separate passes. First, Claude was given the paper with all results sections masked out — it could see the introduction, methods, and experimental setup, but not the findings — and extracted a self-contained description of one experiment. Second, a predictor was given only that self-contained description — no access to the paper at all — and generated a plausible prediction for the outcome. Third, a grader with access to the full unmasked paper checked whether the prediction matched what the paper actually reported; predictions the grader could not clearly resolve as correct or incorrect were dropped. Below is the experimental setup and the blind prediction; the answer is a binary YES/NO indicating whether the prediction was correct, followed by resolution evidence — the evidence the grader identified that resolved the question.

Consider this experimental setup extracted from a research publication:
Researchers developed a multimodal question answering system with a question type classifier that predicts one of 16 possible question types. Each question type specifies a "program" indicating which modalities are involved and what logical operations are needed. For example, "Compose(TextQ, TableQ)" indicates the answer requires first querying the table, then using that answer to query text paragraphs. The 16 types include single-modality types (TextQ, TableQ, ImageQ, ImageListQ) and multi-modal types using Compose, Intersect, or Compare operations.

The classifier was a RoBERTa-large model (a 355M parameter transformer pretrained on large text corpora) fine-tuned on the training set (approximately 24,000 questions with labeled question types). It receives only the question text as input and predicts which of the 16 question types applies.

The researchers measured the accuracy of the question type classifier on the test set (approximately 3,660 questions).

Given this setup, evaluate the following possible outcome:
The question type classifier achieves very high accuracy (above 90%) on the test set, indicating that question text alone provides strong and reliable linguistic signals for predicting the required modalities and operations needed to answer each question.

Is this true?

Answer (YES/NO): YES